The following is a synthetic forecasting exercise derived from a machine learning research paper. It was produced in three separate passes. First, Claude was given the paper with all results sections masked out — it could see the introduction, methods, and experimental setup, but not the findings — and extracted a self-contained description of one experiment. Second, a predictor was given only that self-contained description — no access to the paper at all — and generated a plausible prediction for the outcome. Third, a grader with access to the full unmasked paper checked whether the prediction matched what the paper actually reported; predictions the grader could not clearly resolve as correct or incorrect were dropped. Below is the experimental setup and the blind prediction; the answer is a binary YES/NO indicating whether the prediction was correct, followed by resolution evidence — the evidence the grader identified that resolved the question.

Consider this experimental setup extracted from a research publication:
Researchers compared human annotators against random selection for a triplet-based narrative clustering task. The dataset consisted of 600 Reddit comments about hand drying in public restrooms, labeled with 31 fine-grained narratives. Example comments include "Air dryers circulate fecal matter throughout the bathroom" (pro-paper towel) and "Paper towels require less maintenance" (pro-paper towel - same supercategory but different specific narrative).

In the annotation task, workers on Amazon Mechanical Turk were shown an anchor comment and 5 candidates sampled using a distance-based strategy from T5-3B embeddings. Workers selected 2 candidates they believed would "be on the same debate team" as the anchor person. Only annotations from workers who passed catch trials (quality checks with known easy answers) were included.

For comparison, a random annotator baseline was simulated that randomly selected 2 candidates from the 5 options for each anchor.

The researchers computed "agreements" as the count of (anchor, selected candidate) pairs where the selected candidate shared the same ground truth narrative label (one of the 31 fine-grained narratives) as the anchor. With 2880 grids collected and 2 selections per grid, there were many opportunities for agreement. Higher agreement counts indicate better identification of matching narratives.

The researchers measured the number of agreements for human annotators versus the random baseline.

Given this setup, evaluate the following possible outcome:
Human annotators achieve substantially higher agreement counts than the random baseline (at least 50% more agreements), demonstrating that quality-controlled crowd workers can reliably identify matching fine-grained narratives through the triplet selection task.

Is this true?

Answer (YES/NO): NO